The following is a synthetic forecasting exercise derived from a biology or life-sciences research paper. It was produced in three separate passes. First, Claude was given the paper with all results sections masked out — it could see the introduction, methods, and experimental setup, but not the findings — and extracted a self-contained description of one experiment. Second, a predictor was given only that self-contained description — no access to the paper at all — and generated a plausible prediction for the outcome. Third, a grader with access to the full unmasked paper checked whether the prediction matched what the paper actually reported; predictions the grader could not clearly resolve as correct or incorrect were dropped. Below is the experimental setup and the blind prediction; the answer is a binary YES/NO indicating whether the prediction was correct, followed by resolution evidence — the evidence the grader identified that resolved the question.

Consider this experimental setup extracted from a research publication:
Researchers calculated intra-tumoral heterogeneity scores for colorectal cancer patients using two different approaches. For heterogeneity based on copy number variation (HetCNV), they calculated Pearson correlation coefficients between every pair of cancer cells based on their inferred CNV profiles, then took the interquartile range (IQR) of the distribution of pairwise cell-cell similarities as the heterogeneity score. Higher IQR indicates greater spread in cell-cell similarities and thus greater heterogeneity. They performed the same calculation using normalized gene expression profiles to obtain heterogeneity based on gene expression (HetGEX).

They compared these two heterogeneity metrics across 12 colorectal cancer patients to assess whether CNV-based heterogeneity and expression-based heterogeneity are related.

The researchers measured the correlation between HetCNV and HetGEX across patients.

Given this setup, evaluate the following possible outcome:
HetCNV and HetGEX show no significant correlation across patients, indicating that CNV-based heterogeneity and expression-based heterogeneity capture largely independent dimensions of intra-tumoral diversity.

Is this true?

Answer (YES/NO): NO